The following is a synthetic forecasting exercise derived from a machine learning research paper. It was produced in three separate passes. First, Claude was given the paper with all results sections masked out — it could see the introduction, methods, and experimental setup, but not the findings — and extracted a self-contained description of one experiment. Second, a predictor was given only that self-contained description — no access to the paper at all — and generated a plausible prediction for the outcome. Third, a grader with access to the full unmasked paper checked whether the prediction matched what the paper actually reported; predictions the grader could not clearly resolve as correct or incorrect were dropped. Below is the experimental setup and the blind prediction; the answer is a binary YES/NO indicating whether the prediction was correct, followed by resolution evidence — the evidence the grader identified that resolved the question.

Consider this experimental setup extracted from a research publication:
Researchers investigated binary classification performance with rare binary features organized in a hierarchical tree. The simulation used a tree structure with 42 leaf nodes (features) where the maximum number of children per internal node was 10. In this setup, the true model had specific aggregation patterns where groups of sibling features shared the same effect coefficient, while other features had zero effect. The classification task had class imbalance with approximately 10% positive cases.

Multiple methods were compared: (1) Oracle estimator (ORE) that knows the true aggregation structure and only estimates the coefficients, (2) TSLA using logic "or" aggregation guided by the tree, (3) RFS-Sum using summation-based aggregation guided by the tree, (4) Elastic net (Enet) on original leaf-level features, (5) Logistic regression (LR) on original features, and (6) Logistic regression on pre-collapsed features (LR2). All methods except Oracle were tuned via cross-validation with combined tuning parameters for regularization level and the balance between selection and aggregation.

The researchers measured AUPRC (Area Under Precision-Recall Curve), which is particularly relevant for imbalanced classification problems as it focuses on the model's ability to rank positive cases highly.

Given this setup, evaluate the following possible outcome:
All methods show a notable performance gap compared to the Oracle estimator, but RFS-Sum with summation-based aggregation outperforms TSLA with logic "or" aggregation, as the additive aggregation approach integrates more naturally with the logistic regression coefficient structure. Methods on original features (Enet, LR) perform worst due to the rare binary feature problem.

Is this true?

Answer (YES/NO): NO